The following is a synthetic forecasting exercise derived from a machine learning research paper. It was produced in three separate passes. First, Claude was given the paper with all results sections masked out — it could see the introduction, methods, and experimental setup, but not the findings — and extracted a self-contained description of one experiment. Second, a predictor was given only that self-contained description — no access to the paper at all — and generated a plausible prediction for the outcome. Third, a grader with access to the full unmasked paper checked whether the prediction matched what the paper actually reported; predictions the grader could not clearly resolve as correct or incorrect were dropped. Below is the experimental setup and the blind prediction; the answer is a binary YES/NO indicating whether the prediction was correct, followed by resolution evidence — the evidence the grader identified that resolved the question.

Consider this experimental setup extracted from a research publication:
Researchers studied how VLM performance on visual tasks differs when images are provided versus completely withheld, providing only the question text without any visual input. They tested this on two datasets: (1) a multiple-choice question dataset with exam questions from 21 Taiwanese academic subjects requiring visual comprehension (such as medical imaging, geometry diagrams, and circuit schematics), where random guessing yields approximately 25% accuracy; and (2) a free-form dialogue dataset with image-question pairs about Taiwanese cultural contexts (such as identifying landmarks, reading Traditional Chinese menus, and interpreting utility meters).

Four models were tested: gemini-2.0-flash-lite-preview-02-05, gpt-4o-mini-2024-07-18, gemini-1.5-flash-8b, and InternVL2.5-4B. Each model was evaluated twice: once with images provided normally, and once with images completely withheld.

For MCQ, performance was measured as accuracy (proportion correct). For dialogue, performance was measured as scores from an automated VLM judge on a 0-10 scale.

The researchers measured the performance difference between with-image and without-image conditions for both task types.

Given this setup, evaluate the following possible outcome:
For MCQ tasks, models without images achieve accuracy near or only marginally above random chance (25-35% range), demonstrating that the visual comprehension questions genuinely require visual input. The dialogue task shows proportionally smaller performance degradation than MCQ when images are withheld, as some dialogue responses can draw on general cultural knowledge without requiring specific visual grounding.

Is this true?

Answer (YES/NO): NO